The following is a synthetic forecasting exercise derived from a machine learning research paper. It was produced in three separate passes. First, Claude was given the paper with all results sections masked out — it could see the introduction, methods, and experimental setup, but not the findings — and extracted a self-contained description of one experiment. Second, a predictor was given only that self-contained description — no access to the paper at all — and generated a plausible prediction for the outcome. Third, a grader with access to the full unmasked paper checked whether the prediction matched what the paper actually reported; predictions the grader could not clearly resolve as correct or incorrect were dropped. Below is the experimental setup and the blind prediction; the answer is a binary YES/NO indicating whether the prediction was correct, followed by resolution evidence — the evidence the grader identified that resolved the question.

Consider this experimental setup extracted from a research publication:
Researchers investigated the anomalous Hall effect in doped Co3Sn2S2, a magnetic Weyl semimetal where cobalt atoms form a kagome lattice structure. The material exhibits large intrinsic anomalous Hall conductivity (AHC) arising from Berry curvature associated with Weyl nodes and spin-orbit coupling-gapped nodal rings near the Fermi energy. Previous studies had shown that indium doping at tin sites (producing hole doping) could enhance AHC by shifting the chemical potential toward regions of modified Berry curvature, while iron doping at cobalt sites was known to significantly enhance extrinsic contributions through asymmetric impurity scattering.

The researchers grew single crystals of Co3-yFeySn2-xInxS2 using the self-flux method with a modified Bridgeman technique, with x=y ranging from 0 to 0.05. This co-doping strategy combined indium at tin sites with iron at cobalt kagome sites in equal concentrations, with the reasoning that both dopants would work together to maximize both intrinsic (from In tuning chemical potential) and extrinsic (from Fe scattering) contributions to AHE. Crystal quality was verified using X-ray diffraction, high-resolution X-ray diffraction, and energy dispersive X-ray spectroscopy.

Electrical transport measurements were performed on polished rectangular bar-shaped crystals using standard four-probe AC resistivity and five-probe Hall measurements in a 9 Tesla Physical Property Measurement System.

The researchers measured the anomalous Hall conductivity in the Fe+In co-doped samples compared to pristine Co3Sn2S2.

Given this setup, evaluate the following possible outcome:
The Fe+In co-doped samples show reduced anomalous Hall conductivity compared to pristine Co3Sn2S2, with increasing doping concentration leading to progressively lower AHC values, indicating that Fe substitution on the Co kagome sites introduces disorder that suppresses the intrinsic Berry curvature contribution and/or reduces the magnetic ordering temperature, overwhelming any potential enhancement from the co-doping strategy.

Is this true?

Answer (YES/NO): YES